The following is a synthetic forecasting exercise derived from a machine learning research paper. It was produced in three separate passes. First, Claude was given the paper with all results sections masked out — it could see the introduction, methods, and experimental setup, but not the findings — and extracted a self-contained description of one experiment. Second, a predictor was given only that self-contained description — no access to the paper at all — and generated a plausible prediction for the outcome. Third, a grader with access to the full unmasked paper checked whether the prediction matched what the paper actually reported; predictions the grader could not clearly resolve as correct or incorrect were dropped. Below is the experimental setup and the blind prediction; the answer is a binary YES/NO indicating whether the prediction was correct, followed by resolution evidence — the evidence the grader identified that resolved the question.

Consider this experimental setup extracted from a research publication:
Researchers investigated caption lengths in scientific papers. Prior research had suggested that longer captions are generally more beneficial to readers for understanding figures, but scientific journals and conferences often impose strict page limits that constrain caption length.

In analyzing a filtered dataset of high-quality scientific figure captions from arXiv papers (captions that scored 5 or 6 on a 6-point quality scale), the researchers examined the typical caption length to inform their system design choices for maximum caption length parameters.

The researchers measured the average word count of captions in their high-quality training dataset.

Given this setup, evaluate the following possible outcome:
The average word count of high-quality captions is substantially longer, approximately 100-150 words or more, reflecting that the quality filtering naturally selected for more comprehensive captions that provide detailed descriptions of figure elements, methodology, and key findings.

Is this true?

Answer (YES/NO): NO